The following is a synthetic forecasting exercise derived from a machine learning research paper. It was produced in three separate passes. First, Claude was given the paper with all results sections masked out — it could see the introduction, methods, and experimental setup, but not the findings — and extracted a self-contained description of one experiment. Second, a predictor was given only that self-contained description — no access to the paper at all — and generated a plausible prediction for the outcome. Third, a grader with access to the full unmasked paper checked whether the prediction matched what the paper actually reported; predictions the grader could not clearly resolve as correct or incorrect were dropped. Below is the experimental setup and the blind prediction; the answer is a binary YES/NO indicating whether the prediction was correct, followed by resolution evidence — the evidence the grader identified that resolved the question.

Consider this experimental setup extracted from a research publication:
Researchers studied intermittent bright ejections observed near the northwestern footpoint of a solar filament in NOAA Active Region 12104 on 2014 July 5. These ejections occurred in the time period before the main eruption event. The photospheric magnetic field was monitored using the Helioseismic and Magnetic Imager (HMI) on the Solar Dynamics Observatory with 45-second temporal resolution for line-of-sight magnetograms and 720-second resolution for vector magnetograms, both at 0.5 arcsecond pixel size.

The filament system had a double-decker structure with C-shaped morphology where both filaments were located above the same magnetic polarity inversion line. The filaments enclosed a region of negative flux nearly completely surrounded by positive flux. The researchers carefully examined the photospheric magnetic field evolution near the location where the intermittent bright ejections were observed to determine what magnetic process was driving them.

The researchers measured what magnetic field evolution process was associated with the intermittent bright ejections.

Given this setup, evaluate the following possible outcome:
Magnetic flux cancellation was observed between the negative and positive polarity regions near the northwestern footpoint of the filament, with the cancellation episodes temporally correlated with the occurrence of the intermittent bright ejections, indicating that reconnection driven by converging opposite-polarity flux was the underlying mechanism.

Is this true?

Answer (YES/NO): YES